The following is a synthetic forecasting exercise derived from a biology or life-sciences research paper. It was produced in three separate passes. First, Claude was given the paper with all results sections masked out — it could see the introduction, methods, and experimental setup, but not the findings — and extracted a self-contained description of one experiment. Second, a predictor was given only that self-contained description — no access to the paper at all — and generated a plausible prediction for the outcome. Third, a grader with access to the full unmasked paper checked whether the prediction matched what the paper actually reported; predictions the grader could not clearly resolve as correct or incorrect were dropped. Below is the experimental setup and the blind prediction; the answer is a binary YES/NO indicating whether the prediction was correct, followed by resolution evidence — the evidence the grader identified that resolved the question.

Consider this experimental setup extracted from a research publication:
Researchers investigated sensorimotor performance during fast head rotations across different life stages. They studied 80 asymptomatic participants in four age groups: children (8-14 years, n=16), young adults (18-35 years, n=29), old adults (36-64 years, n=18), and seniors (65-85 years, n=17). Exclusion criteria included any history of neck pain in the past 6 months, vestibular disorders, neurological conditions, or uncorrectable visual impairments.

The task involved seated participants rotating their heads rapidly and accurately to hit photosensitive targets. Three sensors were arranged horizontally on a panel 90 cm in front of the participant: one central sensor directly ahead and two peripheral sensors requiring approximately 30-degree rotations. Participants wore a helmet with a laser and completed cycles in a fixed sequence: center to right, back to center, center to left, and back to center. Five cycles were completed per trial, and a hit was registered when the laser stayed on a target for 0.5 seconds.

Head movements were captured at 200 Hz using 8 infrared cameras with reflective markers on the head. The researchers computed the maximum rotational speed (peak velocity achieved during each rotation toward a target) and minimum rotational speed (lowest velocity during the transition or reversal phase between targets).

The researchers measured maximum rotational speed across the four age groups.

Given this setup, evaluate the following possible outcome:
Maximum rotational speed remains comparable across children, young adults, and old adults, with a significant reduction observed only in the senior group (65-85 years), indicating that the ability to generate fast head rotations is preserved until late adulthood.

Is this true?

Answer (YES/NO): NO